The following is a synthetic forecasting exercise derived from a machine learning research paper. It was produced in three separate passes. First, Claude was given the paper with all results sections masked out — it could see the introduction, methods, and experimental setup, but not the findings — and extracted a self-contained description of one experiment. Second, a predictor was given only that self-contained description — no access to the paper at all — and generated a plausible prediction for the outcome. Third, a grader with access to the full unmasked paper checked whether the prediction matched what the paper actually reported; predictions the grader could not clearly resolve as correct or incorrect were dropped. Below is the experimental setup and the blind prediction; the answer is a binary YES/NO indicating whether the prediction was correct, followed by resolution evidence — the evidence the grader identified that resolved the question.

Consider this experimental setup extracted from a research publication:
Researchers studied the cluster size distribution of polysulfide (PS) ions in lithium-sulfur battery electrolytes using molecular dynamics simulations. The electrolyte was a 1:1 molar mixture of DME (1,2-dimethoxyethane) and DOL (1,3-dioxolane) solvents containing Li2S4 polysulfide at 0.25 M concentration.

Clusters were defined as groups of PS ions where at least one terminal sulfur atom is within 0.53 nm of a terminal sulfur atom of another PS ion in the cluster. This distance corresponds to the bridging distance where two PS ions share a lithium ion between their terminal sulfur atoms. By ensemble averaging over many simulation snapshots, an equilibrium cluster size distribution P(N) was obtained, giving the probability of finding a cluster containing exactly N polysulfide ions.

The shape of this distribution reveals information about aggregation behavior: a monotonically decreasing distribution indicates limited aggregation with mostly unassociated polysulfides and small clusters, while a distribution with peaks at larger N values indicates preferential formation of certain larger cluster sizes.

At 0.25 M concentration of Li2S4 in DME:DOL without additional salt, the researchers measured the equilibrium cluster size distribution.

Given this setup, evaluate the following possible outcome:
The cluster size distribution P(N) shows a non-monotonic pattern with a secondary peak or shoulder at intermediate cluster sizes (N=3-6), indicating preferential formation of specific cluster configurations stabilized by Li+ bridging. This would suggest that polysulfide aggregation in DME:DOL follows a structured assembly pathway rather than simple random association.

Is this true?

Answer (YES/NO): NO